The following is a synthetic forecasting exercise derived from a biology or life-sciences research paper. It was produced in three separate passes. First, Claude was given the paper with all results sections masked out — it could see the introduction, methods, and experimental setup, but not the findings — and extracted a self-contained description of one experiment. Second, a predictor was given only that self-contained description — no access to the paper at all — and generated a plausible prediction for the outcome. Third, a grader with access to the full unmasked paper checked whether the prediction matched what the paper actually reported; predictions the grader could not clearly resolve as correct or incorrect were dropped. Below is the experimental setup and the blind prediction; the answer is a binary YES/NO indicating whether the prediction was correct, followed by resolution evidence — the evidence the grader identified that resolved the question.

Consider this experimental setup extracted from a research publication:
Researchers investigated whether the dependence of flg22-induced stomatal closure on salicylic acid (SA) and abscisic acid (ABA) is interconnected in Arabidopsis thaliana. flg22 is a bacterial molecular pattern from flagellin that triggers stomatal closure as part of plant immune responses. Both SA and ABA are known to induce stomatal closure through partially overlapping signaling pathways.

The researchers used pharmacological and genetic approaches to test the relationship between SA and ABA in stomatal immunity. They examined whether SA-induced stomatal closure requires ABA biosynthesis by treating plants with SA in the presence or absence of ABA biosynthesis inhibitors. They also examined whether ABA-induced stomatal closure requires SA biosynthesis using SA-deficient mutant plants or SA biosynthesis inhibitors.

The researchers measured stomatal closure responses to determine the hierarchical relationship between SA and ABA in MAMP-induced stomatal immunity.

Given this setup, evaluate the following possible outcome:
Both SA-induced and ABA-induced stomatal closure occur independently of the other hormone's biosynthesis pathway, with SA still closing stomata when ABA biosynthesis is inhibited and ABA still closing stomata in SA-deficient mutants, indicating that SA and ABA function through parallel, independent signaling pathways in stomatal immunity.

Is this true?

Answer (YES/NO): NO